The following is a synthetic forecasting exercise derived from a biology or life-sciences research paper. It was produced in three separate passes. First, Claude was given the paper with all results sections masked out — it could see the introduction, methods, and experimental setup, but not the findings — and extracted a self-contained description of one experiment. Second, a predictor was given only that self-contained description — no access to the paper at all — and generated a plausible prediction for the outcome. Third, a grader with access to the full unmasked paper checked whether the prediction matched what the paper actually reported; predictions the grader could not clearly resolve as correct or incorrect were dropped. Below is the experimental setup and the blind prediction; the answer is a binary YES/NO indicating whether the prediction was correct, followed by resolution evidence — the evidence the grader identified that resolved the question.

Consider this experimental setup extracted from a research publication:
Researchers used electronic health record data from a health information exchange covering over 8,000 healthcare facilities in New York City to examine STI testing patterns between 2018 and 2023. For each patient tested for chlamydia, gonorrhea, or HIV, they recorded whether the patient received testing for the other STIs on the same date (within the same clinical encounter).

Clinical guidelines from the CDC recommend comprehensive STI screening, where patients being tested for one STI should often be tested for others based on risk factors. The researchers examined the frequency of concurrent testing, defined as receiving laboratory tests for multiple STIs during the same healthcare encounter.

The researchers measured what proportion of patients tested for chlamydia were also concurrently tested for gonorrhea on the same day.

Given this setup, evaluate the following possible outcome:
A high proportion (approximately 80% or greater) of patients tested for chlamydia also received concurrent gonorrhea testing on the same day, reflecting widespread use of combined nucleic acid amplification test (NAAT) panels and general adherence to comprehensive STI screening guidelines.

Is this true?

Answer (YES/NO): YES